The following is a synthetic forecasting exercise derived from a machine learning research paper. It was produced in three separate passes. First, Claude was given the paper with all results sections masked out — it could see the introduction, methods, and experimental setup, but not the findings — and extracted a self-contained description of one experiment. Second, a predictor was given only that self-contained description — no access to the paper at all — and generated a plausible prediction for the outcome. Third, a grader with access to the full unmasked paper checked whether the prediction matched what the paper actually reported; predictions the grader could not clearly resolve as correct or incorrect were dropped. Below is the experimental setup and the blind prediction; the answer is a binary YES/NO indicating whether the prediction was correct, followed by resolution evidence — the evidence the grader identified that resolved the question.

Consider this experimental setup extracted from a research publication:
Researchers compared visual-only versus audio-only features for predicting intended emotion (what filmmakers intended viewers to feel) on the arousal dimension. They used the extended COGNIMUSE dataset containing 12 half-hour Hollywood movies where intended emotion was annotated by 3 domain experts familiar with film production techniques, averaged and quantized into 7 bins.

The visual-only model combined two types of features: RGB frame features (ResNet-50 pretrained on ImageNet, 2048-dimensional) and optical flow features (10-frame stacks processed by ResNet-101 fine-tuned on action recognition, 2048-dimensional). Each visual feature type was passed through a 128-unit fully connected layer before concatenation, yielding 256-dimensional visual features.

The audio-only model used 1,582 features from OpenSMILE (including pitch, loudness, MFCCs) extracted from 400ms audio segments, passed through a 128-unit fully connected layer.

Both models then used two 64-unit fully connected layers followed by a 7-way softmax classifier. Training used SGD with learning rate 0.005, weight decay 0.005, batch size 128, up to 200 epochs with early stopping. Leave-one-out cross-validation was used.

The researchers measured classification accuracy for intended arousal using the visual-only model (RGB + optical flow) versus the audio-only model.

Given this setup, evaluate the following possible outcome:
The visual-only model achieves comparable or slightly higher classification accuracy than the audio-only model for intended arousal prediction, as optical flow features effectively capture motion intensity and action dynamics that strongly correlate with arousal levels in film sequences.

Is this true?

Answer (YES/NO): NO